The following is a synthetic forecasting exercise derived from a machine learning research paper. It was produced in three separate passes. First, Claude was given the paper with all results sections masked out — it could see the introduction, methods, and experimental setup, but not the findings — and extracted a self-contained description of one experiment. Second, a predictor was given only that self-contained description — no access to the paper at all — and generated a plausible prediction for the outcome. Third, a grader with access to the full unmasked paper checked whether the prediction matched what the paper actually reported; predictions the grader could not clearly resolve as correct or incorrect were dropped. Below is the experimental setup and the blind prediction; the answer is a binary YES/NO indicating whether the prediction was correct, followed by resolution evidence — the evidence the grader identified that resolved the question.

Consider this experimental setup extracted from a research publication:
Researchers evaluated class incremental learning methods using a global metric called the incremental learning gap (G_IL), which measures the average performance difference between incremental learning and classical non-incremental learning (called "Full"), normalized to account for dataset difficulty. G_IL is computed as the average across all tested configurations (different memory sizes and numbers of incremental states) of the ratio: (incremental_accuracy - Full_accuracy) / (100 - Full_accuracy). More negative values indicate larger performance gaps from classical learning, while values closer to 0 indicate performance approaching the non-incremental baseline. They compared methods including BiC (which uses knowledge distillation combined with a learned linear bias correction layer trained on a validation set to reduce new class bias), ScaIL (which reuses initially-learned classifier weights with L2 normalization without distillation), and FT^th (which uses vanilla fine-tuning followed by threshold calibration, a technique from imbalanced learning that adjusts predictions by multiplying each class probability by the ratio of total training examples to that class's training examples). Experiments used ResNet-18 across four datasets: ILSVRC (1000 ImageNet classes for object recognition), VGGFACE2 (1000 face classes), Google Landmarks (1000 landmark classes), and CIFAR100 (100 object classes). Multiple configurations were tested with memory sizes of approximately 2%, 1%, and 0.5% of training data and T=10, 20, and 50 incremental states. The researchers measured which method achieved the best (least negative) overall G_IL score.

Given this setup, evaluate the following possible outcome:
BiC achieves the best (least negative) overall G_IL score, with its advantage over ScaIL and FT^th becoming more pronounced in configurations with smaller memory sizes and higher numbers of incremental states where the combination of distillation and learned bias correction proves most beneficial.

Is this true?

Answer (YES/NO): NO